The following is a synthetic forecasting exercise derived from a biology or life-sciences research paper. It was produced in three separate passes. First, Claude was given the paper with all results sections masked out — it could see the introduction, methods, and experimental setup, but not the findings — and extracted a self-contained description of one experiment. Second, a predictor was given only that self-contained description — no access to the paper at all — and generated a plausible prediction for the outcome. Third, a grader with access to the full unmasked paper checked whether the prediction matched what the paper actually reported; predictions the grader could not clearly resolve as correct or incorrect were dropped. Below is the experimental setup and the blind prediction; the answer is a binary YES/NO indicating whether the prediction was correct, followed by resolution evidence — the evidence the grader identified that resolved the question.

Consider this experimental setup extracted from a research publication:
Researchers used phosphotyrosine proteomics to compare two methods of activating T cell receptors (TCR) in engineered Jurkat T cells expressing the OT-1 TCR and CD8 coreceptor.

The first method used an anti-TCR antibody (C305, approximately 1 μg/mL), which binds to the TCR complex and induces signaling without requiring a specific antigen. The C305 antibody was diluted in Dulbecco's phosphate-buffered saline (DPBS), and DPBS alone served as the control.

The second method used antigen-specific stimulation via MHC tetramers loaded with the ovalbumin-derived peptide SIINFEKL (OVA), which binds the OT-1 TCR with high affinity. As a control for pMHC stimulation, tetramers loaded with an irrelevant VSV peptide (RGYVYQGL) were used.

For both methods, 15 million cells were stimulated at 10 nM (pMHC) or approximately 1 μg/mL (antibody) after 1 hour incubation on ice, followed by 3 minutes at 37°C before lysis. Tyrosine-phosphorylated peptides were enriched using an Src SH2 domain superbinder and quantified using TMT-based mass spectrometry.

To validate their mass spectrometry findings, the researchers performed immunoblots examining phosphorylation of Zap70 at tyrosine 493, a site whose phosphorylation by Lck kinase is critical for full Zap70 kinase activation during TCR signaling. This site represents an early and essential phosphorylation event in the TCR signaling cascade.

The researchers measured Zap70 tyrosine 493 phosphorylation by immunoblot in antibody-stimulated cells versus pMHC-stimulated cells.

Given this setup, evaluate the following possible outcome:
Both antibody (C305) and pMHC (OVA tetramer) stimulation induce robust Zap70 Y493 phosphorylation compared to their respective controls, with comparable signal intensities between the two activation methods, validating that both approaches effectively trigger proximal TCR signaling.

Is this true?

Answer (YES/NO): NO